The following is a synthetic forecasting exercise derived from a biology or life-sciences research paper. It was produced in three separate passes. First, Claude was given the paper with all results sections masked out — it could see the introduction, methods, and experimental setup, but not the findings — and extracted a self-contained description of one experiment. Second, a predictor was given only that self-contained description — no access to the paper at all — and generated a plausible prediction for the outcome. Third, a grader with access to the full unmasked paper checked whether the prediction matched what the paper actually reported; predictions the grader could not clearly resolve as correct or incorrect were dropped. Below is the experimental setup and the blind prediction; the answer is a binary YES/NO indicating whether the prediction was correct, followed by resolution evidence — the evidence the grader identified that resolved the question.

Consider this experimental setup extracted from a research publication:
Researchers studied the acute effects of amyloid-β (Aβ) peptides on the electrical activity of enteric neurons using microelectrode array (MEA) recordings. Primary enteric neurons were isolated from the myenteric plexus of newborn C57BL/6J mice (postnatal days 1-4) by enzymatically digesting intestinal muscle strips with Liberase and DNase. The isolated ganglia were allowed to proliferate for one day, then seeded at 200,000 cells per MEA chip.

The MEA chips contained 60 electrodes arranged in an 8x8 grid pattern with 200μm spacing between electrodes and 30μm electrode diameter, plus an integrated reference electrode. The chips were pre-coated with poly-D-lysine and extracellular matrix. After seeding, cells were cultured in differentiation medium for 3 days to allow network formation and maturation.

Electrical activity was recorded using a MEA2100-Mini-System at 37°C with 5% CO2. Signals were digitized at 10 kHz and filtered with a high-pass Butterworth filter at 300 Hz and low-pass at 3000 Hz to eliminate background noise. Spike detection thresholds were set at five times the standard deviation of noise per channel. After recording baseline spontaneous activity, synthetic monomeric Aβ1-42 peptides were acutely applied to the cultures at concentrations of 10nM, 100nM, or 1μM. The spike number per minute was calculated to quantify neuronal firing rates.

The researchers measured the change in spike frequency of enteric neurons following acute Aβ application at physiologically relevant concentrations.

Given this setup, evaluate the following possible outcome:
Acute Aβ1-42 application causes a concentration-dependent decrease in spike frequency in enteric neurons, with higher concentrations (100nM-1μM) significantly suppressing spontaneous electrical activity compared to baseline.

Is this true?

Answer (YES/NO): NO